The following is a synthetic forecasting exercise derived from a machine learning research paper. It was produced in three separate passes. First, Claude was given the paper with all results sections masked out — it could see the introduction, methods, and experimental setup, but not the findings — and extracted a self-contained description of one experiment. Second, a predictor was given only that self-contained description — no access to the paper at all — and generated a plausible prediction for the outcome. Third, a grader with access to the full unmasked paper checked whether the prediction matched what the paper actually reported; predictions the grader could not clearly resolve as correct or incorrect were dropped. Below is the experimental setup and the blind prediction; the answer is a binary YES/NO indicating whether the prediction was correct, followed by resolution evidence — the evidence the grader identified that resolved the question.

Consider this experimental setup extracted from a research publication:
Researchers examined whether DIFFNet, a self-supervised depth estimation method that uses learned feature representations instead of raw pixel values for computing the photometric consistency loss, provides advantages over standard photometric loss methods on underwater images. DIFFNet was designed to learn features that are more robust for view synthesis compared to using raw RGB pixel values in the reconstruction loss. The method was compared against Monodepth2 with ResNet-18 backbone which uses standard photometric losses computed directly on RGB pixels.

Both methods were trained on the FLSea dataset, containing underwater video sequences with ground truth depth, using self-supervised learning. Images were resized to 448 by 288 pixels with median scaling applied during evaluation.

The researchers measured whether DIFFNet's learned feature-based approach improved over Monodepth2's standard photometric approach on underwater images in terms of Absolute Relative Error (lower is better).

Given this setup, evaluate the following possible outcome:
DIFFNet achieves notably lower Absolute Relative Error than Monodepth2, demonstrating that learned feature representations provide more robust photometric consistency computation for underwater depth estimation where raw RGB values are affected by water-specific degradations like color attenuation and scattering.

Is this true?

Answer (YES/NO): NO